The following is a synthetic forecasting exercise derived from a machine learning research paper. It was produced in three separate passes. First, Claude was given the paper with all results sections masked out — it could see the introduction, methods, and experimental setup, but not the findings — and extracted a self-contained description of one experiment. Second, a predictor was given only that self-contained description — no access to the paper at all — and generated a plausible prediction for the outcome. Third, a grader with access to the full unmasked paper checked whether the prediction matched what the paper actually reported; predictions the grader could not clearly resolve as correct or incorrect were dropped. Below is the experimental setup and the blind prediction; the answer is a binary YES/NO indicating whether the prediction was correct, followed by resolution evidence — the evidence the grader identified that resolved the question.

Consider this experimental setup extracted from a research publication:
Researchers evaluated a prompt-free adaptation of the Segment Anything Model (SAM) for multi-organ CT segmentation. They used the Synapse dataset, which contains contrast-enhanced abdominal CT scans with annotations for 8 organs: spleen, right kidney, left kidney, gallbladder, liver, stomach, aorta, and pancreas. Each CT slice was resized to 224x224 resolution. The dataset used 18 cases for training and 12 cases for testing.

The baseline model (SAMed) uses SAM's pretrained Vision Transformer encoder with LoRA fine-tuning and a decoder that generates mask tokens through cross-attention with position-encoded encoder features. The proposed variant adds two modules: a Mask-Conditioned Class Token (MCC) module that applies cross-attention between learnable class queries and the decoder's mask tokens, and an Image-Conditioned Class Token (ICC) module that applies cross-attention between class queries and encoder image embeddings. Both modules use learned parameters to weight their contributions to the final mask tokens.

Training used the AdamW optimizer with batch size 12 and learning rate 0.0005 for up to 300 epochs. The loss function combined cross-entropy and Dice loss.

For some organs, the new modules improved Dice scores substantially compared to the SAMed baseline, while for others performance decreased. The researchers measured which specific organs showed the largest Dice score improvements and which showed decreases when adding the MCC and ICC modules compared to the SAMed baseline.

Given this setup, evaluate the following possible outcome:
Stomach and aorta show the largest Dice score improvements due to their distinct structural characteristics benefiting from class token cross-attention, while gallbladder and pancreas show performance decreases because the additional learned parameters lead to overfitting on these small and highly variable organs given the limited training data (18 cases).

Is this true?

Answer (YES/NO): NO